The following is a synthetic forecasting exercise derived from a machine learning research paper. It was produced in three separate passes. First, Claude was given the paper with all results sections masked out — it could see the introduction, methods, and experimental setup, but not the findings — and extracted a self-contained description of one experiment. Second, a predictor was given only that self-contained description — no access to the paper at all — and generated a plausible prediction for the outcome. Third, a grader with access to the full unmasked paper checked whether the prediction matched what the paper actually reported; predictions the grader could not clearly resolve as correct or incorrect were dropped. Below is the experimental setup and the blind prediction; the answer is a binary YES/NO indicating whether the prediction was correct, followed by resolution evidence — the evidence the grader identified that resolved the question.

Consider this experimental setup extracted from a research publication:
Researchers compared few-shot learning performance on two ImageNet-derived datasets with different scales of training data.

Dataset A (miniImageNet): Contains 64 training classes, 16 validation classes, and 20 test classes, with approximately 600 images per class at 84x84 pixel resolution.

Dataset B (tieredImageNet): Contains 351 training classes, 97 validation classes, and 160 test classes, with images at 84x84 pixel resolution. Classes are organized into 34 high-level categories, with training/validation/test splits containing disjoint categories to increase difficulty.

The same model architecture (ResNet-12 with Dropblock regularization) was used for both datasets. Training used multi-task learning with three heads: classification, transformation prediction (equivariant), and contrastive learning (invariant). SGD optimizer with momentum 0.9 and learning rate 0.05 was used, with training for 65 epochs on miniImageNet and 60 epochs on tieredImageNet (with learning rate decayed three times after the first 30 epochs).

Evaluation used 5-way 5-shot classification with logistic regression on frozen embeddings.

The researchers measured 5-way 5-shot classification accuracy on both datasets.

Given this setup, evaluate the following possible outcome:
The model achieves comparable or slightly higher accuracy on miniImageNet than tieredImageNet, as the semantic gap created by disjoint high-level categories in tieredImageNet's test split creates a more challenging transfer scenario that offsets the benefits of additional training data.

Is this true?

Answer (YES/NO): NO